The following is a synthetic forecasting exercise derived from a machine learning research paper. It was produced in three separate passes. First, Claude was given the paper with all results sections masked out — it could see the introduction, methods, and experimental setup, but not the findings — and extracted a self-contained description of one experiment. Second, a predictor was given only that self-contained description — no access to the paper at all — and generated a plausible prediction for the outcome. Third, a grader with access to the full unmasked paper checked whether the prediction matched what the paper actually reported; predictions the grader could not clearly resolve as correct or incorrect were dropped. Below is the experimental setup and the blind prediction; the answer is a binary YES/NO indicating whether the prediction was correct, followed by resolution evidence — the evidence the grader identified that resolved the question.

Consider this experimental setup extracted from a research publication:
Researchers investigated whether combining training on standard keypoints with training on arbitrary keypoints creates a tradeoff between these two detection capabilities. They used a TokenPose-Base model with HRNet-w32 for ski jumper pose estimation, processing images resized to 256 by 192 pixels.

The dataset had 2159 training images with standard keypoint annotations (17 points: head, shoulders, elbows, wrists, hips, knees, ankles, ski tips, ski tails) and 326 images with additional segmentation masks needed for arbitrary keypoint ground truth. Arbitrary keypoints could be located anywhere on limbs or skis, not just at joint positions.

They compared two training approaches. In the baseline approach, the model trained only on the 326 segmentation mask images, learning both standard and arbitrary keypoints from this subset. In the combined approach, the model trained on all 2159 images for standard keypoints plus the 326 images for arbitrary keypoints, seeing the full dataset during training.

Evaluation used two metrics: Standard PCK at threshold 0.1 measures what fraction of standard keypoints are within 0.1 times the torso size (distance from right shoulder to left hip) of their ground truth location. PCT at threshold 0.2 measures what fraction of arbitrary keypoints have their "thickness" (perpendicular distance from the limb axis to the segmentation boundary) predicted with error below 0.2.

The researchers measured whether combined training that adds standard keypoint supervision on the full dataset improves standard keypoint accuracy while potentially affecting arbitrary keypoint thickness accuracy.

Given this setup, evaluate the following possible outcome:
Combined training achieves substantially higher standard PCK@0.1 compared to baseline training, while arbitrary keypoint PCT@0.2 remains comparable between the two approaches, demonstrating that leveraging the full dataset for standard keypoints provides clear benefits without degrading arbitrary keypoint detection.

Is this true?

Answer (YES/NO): NO